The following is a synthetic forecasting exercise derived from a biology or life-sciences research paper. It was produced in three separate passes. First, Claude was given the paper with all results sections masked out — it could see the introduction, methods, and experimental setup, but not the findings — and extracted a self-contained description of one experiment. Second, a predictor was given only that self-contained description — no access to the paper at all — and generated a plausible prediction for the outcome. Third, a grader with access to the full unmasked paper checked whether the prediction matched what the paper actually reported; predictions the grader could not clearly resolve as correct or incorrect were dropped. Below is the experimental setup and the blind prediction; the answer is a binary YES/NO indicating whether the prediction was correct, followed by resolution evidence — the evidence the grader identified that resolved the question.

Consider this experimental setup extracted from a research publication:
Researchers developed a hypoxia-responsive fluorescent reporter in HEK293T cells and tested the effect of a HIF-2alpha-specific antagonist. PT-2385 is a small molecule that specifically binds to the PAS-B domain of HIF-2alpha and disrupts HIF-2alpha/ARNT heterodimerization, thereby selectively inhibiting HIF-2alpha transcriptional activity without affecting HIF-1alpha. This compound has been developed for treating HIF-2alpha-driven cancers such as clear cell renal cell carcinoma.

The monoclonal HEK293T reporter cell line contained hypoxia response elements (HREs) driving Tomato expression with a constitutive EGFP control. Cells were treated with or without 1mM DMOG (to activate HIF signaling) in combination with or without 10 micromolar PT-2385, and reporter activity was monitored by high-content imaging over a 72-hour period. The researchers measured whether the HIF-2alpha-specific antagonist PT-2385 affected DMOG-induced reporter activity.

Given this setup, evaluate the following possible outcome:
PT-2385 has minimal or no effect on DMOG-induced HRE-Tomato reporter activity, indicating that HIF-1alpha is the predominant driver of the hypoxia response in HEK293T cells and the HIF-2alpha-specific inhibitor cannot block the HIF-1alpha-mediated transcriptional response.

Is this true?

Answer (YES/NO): YES